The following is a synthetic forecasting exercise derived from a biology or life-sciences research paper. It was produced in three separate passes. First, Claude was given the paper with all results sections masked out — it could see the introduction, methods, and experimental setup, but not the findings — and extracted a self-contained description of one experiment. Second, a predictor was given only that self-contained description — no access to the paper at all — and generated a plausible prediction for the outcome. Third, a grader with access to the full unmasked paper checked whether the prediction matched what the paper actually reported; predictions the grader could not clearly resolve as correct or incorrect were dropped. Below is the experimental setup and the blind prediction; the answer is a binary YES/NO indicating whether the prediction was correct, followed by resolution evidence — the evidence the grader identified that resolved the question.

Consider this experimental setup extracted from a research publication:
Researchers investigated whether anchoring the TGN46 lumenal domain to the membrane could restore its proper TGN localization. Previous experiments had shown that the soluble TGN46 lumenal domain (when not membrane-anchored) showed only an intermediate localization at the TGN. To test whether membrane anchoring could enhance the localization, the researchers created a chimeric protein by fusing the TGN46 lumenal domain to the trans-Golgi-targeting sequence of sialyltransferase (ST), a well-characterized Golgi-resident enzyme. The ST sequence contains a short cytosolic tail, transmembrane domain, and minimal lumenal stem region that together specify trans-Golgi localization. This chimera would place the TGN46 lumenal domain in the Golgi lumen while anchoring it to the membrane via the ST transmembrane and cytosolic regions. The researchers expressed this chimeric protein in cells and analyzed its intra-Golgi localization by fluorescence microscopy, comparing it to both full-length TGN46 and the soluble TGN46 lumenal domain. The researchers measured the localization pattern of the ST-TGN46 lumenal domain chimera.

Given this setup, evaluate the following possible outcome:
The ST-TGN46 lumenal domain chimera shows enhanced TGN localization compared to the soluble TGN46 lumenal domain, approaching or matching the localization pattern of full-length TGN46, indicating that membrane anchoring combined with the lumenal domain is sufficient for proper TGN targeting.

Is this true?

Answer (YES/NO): YES